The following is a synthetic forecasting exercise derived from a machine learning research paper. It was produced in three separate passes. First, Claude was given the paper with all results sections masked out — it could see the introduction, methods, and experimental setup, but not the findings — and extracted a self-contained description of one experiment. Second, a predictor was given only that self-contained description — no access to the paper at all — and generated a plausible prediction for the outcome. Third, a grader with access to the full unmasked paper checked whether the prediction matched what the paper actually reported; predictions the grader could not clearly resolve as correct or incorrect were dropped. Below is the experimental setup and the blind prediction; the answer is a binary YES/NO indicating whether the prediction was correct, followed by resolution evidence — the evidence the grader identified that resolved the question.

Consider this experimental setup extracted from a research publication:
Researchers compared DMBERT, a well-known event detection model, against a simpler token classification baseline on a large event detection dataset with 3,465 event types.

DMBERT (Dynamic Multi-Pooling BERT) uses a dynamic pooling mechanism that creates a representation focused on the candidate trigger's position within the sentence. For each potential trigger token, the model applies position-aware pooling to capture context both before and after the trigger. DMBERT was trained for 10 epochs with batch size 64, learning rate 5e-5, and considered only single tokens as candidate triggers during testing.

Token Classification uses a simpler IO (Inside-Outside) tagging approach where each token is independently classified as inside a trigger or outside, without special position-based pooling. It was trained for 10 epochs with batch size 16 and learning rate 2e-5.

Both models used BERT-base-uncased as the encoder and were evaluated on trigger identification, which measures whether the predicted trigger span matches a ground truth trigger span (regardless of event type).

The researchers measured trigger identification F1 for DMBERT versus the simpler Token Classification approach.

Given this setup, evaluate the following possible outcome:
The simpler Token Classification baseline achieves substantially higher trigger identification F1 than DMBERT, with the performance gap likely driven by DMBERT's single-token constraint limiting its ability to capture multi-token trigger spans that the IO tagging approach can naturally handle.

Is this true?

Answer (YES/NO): NO